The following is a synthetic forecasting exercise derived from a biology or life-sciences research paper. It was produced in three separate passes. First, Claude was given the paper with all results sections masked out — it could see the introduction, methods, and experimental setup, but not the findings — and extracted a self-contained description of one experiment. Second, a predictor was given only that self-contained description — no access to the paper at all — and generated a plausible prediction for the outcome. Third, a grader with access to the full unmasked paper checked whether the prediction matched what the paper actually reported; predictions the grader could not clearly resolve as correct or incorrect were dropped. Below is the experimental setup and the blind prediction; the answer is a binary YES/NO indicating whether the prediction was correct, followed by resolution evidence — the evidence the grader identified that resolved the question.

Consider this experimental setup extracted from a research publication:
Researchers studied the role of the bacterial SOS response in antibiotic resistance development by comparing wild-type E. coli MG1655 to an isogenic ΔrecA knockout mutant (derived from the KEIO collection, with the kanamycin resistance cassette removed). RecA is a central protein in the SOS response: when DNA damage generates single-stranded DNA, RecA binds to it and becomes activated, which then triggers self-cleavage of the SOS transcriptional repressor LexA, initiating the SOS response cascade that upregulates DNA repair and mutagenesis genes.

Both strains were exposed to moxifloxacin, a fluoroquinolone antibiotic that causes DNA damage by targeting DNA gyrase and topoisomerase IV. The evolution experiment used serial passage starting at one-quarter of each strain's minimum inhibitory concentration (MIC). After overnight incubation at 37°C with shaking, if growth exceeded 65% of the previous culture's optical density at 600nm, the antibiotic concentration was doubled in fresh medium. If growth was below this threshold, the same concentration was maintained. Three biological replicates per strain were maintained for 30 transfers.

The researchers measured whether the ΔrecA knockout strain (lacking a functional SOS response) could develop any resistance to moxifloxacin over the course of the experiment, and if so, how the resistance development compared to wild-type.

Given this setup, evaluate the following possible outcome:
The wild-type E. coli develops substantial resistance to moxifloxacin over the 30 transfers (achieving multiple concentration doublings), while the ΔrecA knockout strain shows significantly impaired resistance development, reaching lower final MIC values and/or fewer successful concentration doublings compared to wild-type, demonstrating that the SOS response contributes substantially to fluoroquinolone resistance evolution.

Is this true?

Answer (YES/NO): YES